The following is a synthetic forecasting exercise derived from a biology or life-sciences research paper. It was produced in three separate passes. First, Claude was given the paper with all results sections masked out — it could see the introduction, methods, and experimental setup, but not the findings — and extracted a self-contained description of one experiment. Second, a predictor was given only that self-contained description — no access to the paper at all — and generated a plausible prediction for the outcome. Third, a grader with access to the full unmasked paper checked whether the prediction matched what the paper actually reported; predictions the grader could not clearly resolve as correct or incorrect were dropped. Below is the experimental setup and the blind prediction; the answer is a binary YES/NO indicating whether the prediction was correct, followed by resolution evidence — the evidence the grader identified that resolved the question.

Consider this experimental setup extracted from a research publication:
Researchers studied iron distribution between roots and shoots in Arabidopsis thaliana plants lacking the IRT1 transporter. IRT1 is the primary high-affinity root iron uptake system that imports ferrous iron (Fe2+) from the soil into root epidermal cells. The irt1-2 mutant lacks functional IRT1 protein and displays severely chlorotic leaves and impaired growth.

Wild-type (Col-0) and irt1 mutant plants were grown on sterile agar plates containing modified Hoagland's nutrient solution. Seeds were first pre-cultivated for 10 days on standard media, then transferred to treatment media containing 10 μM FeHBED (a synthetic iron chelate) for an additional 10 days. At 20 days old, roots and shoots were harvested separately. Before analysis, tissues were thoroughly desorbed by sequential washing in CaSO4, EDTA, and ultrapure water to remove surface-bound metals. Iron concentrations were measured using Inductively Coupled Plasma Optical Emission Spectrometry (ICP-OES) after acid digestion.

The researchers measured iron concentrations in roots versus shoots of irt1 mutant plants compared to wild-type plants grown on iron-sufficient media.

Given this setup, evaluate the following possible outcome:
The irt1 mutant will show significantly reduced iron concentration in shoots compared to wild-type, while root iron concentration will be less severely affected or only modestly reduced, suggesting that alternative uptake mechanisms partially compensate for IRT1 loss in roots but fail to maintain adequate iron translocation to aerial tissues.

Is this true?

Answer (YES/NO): NO